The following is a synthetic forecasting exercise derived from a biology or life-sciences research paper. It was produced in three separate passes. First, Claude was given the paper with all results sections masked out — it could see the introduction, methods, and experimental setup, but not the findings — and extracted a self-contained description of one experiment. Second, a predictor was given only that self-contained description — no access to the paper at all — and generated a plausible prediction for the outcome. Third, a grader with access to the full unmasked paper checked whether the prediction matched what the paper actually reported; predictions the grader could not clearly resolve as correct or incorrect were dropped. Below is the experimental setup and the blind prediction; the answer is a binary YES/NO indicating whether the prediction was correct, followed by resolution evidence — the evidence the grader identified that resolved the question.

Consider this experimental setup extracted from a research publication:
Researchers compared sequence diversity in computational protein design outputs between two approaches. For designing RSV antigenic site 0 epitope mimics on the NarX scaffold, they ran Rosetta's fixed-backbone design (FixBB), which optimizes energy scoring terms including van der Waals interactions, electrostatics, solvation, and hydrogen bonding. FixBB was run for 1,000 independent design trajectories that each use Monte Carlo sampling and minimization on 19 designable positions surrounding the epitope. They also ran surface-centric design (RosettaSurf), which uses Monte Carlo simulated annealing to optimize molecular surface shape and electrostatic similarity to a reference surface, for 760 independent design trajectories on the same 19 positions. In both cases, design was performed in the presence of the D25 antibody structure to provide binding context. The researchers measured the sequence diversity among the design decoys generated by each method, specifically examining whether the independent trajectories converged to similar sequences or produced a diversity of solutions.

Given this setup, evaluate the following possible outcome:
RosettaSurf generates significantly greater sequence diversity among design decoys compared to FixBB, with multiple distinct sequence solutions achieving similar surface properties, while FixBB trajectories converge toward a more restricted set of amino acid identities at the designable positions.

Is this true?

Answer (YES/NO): YES